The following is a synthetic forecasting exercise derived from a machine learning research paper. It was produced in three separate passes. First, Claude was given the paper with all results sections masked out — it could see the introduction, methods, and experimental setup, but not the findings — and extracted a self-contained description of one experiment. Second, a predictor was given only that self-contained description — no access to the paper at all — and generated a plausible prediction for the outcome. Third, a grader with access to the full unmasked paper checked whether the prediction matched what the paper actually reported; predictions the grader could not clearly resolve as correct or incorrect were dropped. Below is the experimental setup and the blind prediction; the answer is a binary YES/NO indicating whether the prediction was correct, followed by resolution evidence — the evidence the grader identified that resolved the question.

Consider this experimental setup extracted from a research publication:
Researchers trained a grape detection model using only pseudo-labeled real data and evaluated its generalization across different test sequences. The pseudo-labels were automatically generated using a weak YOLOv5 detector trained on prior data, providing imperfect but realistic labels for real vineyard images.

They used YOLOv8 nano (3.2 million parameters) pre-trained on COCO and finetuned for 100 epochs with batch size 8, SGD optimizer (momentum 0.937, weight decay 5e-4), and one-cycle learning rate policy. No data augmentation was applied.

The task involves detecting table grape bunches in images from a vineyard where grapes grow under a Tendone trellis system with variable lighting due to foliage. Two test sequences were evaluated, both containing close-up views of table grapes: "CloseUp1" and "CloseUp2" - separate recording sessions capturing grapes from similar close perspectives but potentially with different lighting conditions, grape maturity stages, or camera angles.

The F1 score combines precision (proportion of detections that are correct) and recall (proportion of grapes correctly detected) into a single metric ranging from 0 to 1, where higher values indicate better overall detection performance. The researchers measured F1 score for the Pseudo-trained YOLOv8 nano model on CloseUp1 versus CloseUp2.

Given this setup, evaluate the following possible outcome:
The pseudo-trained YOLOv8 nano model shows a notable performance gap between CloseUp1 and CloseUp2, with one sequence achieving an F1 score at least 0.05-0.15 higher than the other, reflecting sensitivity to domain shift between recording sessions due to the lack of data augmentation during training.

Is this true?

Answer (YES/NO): NO